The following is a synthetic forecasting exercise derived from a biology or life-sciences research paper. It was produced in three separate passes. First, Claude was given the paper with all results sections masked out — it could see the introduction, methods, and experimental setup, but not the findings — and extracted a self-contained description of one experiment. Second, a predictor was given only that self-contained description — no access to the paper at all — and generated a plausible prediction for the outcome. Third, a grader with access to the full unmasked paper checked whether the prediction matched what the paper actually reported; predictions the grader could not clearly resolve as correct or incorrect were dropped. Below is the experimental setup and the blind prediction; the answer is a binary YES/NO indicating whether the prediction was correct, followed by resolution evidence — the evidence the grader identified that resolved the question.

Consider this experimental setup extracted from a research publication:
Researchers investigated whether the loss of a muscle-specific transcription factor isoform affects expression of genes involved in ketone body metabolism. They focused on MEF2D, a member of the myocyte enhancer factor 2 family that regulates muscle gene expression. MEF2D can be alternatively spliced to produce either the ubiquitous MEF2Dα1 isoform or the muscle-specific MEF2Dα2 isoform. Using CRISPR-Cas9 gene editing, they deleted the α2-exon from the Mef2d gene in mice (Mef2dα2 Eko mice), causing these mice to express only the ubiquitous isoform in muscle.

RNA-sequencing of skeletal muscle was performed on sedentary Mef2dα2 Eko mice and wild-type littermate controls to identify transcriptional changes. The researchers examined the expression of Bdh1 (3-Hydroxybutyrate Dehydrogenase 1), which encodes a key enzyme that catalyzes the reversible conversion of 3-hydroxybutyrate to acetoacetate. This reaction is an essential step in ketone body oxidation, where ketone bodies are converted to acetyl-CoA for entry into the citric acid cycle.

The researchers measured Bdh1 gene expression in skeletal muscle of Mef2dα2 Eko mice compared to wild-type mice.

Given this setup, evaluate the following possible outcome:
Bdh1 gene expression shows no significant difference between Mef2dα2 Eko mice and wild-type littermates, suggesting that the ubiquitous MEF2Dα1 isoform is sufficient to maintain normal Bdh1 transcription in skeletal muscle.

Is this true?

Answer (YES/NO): NO